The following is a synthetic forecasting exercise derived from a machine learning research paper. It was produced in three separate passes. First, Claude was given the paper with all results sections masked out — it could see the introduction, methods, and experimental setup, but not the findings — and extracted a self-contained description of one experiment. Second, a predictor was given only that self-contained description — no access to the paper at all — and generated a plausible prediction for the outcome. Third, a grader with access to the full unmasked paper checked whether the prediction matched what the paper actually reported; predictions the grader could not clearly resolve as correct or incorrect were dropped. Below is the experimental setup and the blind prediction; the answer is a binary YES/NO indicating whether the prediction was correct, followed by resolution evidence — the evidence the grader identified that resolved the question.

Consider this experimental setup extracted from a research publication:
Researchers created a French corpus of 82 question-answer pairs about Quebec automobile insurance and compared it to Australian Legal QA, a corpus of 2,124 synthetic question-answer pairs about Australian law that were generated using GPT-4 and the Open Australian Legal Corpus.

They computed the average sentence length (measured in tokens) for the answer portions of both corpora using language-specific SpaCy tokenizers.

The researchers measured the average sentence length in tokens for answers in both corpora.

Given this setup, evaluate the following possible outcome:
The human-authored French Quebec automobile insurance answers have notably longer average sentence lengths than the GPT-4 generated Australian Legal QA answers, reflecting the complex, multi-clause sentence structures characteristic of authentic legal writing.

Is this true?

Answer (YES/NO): NO